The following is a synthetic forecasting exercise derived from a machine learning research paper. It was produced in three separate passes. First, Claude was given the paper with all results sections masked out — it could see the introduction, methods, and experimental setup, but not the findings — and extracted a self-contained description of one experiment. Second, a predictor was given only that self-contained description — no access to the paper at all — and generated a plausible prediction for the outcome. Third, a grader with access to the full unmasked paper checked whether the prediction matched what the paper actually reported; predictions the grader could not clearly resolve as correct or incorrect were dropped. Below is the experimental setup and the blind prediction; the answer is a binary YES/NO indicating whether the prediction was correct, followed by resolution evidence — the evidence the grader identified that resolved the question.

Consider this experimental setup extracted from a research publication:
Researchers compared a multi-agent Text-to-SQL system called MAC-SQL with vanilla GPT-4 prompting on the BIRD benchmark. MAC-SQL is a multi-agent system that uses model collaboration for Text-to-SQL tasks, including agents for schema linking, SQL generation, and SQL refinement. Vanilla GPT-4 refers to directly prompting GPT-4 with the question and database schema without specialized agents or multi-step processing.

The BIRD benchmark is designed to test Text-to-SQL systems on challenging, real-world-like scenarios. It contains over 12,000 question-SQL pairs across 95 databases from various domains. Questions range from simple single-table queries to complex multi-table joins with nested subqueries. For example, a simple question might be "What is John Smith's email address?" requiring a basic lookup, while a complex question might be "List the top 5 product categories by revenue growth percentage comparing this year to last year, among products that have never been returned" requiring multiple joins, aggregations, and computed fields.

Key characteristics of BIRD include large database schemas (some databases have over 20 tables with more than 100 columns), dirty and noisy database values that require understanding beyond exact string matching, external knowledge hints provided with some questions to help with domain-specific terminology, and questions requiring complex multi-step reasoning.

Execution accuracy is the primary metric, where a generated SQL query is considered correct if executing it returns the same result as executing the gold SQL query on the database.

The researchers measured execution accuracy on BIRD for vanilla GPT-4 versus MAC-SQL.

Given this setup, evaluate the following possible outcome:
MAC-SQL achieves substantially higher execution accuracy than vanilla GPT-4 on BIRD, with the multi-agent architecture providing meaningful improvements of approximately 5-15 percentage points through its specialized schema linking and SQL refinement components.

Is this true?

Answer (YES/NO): YES